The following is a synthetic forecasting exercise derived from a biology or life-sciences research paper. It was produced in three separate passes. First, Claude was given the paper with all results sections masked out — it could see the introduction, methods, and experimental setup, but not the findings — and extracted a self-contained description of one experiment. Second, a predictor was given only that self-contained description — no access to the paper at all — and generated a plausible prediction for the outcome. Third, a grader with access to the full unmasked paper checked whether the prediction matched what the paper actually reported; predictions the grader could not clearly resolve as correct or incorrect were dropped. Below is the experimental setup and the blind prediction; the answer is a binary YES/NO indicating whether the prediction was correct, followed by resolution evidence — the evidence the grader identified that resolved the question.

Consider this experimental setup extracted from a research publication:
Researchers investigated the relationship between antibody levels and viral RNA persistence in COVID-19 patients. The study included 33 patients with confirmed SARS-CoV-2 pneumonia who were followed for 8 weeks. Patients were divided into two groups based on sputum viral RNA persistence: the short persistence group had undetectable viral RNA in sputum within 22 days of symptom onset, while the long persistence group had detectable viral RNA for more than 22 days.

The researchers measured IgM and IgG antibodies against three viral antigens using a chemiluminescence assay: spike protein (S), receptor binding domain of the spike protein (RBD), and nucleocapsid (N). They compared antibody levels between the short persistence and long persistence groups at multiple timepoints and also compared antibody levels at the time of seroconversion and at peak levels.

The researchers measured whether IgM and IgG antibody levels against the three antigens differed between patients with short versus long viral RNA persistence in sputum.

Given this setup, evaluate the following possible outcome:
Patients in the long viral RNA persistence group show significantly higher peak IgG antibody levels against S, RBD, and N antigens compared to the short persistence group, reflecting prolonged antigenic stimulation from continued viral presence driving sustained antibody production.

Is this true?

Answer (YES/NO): NO